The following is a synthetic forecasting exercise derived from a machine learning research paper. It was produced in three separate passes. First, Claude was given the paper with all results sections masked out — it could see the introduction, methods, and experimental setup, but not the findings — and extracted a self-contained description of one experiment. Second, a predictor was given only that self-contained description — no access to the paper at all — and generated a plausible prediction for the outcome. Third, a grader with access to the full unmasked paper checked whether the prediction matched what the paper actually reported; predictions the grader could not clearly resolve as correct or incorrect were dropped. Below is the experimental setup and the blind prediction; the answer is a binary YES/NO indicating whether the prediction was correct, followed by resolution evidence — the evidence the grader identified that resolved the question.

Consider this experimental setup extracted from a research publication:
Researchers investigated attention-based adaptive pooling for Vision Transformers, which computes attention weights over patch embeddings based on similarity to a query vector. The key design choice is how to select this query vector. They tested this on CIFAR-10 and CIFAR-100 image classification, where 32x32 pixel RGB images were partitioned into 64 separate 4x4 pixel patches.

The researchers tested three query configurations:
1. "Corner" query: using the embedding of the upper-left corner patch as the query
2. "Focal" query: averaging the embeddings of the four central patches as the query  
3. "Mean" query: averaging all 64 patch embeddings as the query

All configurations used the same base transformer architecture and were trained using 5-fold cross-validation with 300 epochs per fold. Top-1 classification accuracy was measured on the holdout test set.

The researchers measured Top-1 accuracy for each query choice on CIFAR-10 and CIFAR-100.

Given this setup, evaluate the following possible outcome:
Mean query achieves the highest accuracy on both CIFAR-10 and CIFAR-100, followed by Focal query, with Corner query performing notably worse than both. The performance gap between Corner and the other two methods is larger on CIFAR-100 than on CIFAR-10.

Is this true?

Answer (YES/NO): NO